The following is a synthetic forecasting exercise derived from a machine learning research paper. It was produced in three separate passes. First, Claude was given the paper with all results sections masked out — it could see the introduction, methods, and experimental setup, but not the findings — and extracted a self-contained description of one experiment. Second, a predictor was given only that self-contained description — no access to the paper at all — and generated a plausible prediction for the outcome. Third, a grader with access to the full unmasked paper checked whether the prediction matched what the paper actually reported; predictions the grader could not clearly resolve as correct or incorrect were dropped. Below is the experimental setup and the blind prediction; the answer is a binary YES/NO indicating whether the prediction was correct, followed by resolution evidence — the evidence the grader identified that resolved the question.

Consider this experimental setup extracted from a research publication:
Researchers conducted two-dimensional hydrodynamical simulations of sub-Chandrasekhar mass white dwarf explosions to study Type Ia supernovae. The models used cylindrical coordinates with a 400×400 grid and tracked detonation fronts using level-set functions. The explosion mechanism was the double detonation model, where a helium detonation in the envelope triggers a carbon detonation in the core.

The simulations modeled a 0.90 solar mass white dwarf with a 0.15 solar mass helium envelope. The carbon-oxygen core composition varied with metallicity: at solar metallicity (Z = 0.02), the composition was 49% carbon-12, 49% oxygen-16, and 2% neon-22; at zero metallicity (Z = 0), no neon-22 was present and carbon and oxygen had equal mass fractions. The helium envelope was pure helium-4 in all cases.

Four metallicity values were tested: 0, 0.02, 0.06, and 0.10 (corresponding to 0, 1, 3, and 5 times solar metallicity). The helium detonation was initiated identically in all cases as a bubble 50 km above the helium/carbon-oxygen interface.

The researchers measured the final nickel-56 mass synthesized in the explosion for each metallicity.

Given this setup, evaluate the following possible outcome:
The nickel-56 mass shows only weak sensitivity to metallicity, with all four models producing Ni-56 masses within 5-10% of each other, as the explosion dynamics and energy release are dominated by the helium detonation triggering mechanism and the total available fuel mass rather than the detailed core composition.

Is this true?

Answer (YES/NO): NO